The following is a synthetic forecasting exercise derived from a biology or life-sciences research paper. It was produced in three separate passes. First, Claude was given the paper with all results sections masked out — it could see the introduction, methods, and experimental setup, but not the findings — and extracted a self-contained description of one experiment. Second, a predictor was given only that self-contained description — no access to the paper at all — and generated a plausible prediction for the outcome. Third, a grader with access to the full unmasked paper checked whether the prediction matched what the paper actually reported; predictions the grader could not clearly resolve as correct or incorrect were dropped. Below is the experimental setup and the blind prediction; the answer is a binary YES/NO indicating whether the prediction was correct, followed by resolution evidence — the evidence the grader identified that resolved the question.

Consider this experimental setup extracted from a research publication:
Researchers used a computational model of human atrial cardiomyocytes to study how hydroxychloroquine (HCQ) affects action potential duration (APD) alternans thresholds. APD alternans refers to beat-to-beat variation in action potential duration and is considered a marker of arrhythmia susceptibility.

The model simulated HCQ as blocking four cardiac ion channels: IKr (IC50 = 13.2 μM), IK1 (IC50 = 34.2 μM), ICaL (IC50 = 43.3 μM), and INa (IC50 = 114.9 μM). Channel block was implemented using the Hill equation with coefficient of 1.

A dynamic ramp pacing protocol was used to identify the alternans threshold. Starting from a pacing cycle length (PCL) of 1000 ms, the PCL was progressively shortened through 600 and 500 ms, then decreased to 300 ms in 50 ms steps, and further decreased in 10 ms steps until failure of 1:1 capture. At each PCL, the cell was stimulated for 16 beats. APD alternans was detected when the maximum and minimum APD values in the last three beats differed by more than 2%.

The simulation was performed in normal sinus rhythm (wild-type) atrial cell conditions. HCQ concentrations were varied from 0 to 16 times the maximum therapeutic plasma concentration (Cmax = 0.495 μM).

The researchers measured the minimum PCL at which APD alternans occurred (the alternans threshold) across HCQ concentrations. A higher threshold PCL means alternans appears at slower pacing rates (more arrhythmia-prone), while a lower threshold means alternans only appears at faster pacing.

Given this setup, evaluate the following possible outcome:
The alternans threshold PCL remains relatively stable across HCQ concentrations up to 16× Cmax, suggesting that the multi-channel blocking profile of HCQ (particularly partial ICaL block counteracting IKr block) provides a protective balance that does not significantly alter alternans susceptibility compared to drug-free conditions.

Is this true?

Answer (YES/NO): NO